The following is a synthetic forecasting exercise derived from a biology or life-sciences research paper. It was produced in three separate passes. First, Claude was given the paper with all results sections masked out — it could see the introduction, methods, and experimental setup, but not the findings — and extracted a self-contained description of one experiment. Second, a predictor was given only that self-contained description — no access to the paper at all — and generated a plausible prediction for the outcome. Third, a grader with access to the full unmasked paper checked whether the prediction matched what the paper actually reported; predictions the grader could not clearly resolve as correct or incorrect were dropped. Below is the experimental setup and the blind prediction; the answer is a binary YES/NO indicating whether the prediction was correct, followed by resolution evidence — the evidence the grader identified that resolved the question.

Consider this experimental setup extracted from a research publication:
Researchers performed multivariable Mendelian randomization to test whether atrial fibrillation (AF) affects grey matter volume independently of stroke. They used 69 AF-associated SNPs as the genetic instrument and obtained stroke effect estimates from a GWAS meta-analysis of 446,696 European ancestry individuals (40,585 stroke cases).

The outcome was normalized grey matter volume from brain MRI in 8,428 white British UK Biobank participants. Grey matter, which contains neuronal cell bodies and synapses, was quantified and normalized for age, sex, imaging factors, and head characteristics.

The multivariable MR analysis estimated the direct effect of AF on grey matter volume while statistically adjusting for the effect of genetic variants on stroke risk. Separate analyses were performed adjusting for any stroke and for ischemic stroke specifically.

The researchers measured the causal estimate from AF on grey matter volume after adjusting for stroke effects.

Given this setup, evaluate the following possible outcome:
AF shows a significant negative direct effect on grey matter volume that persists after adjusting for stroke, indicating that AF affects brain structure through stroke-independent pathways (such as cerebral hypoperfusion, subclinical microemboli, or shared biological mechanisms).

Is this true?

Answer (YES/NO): NO